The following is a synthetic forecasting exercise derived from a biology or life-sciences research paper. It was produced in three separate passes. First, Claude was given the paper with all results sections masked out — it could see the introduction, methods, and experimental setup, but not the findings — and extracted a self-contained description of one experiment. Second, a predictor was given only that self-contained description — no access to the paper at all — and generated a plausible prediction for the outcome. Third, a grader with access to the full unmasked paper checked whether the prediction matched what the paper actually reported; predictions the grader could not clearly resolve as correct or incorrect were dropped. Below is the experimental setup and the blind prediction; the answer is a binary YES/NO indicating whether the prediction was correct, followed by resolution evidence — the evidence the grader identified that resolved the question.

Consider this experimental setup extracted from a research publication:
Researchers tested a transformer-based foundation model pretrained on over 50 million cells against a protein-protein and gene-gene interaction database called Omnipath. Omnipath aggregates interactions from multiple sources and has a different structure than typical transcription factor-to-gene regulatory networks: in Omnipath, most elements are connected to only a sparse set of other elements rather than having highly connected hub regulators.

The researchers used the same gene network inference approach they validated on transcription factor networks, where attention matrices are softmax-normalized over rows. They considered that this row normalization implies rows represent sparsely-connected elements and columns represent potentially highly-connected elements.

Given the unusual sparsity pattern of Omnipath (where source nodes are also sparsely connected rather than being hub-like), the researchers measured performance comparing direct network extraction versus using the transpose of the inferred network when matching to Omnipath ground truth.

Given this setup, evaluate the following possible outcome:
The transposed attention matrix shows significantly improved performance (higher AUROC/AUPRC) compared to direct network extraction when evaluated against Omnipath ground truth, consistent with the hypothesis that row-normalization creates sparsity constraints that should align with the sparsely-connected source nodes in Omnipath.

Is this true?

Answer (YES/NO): YES